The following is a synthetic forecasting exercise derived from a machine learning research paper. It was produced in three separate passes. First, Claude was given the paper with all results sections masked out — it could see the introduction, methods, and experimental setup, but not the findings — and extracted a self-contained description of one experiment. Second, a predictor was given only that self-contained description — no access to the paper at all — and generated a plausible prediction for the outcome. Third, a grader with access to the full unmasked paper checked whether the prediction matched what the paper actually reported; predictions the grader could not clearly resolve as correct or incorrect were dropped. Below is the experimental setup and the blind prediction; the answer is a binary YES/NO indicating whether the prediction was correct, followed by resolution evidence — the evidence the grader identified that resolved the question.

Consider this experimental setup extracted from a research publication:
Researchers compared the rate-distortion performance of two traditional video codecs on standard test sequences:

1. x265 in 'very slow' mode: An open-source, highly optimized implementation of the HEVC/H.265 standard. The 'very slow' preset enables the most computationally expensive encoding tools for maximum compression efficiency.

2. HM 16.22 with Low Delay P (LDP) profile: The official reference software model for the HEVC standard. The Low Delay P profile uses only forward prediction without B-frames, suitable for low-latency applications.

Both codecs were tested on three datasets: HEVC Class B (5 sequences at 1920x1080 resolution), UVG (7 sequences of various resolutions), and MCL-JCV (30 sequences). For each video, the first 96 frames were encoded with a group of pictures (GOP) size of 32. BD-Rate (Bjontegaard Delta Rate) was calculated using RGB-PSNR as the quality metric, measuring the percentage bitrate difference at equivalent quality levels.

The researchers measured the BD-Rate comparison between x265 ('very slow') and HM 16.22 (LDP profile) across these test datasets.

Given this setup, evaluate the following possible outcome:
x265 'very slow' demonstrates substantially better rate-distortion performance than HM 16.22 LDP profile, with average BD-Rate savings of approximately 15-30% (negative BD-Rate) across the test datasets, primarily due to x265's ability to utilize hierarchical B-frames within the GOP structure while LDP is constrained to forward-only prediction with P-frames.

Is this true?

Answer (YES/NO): NO